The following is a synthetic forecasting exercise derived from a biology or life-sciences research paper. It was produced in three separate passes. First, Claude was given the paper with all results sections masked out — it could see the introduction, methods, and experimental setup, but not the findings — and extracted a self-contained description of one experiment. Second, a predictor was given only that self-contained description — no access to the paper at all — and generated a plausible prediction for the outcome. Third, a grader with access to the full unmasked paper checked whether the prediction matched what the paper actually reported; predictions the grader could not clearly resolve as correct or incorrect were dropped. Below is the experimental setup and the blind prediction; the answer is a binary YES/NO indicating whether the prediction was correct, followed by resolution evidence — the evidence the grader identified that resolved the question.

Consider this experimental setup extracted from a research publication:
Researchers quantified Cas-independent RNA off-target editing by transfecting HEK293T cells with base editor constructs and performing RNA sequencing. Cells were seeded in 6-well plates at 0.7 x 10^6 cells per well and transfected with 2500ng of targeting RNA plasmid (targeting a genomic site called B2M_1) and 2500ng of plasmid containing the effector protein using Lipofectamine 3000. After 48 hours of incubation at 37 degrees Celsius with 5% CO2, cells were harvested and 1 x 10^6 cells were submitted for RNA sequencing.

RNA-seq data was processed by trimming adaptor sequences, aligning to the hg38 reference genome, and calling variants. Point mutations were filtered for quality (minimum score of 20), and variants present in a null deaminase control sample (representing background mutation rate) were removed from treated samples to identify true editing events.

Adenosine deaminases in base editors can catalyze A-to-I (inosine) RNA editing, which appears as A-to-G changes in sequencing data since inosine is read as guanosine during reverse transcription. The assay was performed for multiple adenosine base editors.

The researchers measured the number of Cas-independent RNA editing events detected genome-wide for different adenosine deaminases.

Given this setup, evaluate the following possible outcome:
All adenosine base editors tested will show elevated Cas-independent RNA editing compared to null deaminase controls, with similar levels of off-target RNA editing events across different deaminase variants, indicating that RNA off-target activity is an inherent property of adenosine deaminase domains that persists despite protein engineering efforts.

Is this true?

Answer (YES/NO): YES